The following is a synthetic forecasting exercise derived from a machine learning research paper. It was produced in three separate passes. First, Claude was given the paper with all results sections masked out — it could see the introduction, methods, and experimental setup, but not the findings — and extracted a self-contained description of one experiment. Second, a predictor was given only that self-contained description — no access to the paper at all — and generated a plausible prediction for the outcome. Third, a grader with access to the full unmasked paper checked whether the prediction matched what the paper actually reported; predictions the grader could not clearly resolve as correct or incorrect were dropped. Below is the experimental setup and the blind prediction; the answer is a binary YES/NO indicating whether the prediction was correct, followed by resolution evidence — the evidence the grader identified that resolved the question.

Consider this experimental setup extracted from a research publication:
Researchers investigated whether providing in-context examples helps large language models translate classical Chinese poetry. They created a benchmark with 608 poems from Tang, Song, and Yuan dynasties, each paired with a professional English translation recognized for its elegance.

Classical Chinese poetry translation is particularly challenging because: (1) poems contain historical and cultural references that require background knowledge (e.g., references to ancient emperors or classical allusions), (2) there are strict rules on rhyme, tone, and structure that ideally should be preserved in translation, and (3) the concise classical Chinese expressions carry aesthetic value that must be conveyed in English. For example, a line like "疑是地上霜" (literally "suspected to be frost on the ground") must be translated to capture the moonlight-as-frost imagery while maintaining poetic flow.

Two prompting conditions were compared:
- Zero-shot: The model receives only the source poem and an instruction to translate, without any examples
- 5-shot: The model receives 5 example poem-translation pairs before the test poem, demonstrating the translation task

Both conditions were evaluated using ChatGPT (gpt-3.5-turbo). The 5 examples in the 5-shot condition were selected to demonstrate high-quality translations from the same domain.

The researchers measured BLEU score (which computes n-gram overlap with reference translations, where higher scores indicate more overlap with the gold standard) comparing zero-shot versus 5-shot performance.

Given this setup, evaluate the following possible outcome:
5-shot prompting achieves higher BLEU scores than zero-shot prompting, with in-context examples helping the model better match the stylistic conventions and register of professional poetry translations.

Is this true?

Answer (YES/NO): NO